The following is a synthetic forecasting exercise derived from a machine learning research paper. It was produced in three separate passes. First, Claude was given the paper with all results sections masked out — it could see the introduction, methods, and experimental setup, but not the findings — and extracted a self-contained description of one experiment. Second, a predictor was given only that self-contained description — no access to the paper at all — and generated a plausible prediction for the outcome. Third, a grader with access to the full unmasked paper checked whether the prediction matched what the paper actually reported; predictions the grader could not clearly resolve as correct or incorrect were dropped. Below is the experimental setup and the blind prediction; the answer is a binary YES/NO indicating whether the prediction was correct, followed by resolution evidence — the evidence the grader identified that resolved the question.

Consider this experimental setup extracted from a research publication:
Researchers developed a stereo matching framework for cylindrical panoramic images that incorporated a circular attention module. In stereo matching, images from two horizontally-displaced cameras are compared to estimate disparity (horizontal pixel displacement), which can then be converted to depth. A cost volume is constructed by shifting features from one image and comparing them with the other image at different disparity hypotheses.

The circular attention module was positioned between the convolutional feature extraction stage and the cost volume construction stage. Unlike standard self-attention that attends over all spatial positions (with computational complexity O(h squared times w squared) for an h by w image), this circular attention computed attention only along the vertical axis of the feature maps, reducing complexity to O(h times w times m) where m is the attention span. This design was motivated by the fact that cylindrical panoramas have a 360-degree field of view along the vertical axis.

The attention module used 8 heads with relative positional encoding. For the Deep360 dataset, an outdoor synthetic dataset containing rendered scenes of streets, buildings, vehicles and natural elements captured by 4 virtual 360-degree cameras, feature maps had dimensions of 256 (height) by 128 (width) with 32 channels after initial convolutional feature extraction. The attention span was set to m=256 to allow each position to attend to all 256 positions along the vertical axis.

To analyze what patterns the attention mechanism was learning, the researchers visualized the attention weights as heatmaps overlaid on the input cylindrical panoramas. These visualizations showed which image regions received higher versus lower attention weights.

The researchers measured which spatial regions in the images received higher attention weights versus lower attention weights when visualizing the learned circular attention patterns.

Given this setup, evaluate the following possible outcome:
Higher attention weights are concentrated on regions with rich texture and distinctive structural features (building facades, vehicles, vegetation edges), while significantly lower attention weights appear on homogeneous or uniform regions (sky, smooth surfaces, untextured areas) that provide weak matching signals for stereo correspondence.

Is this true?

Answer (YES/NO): NO